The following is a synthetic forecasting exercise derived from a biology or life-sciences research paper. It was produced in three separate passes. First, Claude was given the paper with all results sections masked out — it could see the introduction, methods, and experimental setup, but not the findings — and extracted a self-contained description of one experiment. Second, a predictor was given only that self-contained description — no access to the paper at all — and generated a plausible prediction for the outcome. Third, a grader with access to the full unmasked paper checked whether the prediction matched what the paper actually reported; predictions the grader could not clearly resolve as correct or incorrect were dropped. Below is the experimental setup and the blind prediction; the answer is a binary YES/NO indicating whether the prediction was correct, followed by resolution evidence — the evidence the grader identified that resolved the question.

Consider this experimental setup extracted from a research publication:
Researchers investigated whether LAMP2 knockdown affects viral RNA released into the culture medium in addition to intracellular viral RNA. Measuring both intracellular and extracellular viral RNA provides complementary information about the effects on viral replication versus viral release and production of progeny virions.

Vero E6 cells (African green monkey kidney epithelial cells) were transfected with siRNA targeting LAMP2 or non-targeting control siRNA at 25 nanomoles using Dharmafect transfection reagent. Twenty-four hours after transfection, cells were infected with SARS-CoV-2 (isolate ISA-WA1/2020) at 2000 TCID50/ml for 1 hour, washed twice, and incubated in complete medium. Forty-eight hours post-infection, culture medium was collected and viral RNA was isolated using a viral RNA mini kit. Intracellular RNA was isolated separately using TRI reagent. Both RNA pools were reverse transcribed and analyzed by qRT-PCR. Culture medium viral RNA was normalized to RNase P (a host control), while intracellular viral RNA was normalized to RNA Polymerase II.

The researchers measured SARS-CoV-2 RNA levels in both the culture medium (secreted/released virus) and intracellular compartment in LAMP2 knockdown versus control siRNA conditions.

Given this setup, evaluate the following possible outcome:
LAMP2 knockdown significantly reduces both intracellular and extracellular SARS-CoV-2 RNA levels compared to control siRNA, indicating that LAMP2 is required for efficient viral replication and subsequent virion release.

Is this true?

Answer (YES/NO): NO